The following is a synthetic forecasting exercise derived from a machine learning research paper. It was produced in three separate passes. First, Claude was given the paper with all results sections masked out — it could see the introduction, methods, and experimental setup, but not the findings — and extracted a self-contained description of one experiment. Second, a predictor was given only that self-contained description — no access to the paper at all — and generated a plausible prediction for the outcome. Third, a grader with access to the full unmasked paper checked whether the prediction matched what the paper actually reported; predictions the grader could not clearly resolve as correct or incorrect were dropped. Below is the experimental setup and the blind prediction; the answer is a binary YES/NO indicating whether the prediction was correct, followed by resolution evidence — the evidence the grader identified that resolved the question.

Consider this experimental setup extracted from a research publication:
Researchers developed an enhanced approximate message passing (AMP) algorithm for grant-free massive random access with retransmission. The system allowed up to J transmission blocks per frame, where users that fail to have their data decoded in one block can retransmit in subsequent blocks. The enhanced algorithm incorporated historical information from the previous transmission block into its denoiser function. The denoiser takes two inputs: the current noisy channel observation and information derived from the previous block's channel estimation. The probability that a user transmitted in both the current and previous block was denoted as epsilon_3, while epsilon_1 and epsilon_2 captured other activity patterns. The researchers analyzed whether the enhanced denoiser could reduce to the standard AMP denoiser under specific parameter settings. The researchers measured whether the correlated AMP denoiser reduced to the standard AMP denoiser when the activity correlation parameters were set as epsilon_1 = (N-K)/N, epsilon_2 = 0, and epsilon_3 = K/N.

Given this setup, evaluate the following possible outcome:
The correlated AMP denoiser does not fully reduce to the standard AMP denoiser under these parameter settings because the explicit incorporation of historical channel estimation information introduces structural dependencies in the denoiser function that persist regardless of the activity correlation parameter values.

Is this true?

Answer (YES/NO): NO